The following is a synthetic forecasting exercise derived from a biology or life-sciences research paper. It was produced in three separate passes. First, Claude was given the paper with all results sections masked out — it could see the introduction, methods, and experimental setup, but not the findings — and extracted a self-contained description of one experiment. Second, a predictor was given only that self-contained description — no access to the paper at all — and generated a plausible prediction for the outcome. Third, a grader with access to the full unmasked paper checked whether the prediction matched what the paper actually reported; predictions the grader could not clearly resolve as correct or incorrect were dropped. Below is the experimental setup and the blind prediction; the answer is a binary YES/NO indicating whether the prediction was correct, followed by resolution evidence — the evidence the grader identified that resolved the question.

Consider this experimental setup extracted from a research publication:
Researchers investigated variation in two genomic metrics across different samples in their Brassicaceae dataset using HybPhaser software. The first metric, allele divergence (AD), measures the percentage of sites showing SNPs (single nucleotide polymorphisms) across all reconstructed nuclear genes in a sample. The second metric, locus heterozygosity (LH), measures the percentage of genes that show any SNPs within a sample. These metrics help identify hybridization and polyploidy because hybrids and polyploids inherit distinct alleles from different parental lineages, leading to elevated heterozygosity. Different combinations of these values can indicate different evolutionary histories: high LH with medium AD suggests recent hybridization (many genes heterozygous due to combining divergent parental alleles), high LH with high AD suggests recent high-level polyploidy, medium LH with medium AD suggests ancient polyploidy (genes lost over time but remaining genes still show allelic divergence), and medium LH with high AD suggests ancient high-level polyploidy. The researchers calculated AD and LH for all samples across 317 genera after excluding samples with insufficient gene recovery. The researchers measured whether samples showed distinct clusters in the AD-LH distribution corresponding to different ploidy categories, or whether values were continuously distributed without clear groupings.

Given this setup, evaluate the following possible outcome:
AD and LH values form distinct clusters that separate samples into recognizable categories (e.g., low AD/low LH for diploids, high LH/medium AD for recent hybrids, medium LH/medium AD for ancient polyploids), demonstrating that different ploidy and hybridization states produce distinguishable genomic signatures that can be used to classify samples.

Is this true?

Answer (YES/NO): NO